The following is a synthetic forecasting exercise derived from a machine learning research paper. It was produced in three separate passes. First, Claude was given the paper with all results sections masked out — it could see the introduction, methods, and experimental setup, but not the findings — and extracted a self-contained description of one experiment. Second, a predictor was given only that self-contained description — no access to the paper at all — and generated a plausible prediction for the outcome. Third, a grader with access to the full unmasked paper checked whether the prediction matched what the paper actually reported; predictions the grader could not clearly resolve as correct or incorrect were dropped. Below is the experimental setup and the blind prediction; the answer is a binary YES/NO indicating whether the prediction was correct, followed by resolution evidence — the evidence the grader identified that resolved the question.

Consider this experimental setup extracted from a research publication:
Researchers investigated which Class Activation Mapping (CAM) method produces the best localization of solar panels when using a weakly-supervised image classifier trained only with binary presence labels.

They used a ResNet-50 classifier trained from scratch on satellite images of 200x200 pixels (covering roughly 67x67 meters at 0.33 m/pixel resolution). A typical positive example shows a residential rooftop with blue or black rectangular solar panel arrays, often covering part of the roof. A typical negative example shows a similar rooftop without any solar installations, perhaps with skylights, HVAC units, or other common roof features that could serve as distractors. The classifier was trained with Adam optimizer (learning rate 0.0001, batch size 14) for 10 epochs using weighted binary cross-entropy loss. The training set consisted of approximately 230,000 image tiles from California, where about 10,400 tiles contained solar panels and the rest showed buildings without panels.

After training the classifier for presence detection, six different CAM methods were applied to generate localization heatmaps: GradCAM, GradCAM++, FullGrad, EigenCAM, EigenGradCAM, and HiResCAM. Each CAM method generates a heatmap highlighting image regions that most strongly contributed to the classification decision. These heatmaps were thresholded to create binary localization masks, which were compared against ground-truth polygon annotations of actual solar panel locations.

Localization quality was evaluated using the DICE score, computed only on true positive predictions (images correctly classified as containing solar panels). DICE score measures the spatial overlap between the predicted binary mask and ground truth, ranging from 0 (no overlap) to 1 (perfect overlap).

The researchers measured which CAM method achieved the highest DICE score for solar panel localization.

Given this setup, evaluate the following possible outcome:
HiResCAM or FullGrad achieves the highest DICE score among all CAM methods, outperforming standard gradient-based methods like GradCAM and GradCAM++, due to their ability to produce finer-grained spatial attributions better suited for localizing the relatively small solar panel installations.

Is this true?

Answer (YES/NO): NO